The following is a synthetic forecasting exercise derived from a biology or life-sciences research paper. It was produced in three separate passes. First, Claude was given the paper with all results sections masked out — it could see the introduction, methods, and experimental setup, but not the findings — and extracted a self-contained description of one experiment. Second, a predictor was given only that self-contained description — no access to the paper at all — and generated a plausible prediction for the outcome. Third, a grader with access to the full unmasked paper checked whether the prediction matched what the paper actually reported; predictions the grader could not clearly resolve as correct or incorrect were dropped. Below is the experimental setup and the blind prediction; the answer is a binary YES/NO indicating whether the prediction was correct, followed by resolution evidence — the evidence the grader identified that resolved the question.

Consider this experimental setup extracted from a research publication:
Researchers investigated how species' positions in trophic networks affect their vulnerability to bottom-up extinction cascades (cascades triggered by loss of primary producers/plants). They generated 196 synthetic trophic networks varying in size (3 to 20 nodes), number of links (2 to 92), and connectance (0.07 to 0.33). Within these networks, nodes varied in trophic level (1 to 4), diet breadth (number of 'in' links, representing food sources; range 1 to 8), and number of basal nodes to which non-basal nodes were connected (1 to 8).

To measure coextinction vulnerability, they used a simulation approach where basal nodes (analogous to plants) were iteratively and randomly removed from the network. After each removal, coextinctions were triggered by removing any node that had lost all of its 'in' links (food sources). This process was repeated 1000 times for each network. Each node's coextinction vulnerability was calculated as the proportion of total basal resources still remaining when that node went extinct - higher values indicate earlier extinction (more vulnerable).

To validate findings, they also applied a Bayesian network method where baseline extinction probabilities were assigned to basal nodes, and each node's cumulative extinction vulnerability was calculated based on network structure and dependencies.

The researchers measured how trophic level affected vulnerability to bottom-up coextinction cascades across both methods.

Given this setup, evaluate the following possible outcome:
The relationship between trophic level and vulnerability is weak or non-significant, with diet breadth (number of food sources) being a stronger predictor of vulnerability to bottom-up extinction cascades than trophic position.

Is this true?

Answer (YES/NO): NO